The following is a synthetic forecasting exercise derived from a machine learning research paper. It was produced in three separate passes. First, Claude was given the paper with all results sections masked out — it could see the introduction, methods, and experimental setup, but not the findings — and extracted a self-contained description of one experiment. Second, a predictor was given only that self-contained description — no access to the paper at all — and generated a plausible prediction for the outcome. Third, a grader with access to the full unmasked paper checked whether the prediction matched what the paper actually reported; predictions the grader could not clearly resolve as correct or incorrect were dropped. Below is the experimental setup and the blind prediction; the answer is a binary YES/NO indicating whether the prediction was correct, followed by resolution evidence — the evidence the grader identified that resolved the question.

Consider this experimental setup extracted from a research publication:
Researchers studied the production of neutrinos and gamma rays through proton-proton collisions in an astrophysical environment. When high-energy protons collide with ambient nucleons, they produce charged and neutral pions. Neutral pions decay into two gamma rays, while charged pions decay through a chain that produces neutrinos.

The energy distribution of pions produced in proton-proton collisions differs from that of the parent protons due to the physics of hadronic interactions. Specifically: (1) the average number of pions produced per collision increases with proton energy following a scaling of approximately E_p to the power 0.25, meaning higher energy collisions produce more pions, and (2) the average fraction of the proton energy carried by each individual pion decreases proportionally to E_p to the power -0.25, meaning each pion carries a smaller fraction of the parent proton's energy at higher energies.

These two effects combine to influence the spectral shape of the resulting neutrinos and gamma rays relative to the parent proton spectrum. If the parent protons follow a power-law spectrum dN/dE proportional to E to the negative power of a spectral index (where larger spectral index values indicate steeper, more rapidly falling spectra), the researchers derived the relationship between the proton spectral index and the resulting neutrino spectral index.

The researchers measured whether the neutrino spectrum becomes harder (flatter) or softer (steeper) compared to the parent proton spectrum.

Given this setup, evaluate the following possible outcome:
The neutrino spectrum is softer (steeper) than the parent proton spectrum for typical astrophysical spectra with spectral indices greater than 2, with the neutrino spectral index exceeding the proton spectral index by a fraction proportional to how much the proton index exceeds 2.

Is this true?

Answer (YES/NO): YES